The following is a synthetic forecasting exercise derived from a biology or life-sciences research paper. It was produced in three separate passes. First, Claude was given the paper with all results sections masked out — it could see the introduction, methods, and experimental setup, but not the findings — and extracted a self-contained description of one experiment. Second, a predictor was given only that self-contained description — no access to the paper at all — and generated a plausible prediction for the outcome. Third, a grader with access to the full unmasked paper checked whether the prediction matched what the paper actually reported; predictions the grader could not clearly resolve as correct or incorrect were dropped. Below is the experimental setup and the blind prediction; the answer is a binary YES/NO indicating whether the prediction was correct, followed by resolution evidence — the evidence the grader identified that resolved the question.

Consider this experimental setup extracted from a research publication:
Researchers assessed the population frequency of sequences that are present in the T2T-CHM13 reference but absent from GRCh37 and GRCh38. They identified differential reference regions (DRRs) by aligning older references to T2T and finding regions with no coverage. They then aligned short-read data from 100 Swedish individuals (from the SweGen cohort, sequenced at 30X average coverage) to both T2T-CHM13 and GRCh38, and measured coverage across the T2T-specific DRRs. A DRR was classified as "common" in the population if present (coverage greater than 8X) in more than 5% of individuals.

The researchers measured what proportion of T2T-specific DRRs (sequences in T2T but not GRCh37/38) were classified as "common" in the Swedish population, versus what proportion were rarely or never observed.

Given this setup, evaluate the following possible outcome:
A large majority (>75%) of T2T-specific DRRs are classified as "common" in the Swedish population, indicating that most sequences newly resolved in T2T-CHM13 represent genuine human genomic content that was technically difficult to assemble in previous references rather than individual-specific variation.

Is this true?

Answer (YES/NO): NO